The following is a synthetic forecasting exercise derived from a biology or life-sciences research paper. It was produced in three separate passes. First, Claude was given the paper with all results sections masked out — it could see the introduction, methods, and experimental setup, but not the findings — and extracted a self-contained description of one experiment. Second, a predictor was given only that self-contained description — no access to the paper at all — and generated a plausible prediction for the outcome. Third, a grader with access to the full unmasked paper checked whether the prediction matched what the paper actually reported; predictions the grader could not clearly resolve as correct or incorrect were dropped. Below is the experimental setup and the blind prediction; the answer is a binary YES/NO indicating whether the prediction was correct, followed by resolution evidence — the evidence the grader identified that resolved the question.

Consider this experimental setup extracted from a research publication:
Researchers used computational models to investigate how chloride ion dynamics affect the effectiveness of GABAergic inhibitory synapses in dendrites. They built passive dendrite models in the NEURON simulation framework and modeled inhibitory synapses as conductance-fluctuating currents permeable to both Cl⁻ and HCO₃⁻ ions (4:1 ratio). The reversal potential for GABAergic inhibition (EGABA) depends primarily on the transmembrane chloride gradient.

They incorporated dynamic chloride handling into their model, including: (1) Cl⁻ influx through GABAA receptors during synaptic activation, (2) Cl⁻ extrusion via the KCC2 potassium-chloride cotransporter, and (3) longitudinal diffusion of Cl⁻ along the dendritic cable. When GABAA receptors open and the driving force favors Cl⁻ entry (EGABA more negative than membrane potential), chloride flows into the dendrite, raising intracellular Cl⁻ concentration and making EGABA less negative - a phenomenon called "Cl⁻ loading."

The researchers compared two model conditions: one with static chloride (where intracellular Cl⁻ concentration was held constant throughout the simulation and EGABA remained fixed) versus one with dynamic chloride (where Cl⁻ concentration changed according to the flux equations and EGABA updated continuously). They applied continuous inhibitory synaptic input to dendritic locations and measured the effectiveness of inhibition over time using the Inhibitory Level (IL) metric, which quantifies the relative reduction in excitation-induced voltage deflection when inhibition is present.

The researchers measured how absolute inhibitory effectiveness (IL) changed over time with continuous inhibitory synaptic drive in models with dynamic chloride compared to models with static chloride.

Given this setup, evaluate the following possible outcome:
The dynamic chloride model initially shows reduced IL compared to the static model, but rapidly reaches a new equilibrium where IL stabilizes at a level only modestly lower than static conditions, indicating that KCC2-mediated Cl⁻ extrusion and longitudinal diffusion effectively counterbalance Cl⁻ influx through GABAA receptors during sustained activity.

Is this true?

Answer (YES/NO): NO